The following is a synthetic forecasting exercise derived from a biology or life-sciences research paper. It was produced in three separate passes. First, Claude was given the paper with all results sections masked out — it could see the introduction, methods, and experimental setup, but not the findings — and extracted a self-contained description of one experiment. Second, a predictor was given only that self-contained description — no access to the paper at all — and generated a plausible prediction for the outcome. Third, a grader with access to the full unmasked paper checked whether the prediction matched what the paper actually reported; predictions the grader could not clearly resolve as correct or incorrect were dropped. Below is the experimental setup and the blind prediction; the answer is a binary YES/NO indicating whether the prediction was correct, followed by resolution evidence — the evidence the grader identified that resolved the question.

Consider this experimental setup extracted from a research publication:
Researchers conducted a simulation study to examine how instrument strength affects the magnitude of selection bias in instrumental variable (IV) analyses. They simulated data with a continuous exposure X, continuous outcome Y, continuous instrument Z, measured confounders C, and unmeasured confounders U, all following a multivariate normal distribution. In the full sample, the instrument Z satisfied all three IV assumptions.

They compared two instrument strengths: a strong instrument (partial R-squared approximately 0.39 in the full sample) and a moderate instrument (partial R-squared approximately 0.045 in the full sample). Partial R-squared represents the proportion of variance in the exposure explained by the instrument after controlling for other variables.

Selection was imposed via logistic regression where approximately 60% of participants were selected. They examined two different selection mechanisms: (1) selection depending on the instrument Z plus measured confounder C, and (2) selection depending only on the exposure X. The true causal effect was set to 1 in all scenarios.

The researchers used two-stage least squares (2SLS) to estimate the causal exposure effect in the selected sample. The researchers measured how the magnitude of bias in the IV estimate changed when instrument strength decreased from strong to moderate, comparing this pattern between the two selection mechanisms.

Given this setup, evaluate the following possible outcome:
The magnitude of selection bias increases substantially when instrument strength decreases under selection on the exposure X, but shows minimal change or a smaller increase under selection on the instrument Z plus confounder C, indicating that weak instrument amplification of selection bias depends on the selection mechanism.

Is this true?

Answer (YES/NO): NO